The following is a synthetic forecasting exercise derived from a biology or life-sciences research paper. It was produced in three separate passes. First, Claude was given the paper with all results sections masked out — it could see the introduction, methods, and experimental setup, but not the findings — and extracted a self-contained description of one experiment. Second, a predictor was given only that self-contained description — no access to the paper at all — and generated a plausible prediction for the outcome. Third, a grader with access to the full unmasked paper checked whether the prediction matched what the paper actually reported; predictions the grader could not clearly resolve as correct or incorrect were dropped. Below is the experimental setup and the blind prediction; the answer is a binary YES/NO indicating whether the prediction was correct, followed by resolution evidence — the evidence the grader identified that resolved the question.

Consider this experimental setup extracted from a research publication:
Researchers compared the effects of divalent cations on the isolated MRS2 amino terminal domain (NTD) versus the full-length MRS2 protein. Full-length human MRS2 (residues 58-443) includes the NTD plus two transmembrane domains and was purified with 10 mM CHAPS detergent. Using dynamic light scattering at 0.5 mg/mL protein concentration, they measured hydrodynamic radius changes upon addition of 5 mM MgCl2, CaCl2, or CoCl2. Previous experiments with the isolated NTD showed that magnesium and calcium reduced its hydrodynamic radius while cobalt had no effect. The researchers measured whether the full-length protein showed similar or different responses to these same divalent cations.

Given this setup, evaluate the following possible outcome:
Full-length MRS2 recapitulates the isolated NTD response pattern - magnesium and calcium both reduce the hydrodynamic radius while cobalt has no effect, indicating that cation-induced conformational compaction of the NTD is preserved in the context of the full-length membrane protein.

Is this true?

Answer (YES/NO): NO